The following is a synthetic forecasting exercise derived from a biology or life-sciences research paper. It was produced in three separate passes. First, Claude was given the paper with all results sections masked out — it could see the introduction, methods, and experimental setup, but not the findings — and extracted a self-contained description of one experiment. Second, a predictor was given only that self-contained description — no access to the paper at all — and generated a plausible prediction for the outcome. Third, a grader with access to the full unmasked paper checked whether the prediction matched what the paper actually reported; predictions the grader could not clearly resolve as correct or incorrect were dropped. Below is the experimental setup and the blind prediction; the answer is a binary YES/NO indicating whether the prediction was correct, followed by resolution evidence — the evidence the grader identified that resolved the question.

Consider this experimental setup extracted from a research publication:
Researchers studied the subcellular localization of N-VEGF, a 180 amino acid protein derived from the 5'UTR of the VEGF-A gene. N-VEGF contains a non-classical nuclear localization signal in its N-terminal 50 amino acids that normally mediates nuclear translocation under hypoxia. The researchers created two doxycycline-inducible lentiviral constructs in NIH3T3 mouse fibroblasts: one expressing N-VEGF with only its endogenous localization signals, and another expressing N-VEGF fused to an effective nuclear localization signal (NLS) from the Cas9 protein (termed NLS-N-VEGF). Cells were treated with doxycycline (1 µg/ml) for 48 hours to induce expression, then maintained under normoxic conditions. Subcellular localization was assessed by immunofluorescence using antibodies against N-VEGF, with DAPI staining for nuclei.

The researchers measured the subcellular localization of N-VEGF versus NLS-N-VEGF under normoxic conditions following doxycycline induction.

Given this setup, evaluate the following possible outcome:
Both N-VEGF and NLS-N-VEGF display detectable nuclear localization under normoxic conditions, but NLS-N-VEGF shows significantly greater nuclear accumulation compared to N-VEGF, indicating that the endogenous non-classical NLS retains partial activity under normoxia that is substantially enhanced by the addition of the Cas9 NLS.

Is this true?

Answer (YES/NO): NO